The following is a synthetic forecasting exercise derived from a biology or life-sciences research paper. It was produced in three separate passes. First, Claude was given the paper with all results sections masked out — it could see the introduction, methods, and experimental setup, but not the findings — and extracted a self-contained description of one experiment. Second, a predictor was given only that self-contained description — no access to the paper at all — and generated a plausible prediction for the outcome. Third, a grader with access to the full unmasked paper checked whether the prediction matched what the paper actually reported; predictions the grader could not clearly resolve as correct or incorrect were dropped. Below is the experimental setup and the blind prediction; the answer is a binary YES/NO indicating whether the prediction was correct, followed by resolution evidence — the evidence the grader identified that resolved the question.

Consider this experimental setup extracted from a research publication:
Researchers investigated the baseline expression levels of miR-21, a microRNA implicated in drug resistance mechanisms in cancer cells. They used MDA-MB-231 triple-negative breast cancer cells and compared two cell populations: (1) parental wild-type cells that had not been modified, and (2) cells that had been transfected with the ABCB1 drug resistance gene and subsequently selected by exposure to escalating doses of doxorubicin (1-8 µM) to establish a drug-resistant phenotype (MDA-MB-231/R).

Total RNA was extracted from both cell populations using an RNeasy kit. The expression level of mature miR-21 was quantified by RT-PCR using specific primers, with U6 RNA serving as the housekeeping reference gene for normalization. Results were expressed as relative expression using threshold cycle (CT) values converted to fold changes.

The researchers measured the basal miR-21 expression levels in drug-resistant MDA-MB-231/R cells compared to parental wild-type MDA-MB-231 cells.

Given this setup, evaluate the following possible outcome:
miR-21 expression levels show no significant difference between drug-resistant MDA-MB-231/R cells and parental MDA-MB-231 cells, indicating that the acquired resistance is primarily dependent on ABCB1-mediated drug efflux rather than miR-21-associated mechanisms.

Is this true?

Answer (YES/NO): YES